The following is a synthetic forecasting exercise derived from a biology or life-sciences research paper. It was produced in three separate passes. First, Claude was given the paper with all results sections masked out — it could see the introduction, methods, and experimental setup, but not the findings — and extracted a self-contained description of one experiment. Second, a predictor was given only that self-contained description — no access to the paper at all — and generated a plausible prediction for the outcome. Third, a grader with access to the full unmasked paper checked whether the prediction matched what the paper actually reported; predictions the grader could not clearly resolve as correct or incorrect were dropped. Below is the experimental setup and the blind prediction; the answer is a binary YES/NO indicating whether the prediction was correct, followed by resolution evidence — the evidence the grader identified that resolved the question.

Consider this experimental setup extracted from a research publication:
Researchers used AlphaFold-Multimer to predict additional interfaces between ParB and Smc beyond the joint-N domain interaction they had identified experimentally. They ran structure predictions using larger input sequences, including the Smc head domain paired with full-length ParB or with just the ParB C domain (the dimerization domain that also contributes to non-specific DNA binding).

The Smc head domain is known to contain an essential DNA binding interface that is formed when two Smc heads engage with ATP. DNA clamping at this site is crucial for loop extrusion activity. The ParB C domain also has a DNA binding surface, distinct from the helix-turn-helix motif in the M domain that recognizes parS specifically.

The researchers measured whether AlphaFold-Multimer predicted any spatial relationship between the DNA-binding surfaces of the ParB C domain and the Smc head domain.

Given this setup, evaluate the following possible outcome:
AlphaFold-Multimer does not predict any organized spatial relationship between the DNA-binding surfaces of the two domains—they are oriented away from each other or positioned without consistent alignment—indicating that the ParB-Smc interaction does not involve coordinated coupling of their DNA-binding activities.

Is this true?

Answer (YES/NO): NO